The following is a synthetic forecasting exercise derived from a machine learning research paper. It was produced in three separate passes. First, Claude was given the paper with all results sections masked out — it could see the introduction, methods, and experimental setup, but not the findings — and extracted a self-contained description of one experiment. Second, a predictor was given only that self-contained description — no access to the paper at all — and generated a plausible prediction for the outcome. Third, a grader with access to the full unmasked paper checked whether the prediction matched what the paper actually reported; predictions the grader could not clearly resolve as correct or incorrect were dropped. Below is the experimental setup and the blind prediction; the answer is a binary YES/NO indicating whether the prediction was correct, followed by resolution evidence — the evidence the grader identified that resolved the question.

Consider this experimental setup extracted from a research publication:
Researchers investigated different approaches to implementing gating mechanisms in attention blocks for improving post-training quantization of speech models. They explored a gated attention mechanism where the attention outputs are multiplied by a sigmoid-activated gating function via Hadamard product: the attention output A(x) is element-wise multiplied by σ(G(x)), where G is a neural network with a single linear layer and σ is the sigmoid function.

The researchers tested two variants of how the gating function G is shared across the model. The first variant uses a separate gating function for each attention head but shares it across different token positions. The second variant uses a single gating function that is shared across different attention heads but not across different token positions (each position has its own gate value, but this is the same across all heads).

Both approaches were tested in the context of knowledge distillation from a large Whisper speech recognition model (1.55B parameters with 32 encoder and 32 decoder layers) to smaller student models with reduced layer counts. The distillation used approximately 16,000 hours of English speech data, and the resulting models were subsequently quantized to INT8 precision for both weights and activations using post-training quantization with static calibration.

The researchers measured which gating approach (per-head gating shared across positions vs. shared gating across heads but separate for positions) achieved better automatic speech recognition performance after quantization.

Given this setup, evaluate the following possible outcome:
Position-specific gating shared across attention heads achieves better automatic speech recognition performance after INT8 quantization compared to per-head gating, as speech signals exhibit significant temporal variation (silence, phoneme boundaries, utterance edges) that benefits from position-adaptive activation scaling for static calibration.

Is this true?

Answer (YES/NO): YES